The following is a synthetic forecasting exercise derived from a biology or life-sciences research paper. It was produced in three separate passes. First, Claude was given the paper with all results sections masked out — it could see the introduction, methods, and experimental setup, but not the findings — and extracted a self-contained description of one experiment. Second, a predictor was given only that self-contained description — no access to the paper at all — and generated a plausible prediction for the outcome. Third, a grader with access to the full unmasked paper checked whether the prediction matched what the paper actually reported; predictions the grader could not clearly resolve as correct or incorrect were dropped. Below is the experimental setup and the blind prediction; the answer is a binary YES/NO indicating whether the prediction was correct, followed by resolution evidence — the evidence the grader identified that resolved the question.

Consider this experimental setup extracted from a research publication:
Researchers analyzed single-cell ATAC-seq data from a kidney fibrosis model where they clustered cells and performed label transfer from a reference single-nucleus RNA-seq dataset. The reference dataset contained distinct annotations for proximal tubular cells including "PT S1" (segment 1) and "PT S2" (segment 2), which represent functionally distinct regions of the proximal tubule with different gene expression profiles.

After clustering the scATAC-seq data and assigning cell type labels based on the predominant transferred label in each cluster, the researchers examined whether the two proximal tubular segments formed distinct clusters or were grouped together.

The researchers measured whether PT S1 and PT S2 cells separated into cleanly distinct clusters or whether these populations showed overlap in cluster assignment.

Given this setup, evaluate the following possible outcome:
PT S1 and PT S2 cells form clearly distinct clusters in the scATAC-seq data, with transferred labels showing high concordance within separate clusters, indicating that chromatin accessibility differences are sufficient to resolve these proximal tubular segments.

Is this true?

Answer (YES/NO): NO